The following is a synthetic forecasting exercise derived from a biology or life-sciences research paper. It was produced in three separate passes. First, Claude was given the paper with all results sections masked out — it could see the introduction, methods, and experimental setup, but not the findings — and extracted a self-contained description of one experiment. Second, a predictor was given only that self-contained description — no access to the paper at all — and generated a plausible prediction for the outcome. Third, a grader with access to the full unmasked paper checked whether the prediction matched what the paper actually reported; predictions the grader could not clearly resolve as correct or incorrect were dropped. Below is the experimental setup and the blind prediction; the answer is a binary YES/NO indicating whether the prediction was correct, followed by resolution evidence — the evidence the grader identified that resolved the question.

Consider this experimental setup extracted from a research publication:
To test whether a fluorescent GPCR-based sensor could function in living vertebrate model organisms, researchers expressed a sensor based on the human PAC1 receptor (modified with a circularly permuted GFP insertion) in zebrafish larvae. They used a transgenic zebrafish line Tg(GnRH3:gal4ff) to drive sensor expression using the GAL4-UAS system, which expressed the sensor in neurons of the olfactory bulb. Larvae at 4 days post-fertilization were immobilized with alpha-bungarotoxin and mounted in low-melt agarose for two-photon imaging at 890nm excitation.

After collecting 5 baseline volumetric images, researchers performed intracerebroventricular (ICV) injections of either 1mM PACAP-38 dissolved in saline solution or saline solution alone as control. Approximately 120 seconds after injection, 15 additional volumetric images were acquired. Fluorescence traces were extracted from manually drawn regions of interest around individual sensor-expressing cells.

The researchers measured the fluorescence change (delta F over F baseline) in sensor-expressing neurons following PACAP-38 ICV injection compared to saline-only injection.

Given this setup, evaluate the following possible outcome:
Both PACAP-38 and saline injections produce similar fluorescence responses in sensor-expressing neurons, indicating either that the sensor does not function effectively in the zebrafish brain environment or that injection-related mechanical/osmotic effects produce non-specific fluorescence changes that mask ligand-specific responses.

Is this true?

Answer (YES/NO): NO